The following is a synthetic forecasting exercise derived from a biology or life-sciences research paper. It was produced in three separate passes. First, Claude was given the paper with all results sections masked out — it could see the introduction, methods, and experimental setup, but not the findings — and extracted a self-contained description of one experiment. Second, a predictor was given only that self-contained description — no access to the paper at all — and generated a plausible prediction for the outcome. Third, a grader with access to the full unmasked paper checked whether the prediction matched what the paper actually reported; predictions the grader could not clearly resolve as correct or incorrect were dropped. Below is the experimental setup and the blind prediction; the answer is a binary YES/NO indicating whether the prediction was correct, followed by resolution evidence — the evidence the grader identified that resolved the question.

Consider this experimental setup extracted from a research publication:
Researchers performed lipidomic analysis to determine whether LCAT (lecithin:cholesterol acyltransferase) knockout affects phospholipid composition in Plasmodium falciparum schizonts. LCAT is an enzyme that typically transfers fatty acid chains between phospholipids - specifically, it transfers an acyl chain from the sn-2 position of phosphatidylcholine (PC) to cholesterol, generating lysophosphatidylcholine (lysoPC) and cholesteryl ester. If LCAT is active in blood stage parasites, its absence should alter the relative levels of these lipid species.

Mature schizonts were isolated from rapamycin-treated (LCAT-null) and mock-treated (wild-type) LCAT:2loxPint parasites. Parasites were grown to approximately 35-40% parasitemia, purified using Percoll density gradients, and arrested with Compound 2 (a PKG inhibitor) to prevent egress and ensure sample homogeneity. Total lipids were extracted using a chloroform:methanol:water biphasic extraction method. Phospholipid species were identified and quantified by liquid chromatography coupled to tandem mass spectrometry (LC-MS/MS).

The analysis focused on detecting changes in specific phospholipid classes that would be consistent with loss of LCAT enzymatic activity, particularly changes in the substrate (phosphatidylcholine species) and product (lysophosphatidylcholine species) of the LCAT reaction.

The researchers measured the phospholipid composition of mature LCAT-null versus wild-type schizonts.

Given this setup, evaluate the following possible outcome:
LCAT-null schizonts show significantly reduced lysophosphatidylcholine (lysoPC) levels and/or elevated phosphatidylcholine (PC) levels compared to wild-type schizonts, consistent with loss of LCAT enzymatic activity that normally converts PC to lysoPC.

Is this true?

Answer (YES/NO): NO